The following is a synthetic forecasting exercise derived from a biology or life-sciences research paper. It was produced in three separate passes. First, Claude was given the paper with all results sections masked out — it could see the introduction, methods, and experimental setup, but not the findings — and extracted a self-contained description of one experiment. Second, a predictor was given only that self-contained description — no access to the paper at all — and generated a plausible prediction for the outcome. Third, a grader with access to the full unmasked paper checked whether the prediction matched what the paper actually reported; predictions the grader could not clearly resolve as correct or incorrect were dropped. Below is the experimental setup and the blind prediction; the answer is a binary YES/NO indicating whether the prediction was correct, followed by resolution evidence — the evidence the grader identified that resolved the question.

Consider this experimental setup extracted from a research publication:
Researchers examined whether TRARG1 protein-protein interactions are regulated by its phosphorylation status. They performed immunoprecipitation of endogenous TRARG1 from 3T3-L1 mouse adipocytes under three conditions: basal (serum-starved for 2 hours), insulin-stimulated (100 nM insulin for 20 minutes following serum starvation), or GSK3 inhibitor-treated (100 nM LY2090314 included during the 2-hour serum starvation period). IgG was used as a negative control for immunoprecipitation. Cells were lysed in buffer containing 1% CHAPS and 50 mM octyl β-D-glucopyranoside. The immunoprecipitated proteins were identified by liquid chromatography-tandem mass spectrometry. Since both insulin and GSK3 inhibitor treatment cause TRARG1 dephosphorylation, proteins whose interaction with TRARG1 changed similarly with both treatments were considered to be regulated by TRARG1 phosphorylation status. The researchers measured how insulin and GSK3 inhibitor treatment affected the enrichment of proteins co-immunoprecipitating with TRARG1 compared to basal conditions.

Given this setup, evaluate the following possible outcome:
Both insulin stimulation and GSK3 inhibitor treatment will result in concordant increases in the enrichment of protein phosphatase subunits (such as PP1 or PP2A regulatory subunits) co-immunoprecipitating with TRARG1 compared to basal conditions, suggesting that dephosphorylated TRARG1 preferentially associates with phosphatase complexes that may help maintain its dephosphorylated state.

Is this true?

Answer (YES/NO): NO